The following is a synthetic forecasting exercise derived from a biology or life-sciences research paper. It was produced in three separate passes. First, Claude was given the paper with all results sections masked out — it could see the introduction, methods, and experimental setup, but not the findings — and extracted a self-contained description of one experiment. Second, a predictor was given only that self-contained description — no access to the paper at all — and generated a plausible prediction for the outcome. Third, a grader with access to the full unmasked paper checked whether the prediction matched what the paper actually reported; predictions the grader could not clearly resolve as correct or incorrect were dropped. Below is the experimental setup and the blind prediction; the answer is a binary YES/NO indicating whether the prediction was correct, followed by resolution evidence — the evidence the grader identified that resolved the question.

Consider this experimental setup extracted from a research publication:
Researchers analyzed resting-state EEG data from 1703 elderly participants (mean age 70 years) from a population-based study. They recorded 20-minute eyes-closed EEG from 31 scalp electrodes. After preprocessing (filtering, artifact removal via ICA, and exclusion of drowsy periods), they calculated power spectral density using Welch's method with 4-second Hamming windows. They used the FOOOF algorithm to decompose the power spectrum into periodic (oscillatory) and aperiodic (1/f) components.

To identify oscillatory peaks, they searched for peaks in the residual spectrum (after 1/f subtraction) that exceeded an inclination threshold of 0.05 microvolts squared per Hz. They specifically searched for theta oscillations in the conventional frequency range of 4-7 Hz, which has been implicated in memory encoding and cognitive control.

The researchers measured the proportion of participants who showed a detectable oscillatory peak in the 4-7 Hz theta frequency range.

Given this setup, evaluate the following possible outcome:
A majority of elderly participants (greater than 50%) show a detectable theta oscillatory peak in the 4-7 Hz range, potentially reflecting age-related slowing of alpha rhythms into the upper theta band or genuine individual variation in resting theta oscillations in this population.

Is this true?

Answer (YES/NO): NO